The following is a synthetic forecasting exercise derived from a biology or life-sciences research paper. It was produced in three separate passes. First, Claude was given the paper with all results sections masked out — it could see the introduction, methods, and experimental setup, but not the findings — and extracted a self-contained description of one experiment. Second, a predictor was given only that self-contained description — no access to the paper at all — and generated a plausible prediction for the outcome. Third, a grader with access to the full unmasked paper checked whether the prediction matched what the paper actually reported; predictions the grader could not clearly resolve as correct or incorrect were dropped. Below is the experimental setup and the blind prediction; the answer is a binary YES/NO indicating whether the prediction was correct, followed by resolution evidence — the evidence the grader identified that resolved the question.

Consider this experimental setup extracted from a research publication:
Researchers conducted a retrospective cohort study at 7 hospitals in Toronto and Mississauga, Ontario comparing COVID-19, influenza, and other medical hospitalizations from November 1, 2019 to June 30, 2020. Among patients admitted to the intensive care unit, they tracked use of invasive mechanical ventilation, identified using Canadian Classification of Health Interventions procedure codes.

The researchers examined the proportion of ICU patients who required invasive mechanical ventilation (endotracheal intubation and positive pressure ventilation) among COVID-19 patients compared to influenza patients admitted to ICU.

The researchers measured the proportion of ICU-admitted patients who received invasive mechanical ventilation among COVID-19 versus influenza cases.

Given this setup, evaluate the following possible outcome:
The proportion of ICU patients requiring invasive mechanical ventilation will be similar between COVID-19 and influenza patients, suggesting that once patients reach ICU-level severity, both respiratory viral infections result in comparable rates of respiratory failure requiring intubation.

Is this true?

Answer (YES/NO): NO